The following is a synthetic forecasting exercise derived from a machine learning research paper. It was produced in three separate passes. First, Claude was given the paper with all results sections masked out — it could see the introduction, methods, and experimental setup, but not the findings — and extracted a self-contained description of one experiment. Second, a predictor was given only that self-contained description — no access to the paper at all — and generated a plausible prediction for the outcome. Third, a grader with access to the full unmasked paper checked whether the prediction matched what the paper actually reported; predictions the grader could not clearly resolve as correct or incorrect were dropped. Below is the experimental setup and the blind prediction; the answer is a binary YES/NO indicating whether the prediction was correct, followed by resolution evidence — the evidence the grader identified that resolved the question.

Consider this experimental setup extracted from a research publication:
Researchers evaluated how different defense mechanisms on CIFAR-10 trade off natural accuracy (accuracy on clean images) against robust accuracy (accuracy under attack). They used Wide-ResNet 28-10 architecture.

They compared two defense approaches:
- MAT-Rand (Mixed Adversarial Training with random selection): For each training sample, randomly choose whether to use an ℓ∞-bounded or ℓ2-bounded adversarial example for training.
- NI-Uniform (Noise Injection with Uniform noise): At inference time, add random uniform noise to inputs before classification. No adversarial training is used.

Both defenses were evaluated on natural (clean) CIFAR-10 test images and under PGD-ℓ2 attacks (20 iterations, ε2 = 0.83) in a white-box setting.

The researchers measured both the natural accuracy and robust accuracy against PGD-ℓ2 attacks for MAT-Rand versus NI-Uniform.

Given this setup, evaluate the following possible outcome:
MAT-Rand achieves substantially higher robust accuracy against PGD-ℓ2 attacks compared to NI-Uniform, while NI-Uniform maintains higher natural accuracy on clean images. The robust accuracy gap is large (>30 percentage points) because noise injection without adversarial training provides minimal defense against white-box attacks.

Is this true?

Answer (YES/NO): NO